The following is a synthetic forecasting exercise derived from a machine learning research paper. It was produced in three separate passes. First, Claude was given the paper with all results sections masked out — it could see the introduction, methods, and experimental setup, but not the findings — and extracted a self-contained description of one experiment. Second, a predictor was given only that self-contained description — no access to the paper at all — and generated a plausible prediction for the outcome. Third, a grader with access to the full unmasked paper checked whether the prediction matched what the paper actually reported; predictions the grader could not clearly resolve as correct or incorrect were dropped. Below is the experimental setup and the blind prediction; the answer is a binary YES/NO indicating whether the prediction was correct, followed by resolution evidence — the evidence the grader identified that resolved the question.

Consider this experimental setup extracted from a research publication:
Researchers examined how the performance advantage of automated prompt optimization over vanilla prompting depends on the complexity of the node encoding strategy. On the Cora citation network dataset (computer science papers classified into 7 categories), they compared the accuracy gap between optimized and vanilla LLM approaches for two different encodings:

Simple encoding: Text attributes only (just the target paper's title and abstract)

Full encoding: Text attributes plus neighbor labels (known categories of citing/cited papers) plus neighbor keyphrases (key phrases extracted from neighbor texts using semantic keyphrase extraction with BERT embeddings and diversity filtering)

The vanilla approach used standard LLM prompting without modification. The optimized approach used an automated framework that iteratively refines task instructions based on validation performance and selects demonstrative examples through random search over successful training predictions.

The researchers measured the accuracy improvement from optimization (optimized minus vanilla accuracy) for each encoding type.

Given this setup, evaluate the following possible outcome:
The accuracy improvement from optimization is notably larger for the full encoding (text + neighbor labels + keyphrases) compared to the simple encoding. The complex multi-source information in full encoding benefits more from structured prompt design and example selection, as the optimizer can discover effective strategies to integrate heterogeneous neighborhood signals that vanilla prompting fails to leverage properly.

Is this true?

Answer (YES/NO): YES